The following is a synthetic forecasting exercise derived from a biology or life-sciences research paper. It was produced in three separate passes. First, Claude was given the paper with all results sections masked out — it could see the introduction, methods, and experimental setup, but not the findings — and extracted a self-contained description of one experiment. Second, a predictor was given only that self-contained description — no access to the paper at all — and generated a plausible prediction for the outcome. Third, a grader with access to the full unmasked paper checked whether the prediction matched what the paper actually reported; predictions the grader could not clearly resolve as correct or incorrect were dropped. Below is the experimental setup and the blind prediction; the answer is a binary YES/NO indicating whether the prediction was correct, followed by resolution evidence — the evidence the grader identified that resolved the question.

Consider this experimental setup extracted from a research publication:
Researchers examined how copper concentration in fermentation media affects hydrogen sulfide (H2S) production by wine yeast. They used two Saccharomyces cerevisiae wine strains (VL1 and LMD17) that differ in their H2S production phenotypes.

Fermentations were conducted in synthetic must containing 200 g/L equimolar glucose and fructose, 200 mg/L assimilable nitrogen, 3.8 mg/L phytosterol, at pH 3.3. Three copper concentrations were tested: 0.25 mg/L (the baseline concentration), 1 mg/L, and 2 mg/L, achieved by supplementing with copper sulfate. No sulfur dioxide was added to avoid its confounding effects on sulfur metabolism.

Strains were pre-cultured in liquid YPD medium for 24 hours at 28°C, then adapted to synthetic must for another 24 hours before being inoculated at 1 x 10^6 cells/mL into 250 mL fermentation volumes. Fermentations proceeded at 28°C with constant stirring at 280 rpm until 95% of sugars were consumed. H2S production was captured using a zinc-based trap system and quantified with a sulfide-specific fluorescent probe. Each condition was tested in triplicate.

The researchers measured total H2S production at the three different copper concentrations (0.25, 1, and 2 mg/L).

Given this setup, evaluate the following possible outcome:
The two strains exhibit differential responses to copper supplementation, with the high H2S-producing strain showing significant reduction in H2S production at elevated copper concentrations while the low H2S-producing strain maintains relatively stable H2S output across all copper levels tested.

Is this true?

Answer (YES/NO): NO